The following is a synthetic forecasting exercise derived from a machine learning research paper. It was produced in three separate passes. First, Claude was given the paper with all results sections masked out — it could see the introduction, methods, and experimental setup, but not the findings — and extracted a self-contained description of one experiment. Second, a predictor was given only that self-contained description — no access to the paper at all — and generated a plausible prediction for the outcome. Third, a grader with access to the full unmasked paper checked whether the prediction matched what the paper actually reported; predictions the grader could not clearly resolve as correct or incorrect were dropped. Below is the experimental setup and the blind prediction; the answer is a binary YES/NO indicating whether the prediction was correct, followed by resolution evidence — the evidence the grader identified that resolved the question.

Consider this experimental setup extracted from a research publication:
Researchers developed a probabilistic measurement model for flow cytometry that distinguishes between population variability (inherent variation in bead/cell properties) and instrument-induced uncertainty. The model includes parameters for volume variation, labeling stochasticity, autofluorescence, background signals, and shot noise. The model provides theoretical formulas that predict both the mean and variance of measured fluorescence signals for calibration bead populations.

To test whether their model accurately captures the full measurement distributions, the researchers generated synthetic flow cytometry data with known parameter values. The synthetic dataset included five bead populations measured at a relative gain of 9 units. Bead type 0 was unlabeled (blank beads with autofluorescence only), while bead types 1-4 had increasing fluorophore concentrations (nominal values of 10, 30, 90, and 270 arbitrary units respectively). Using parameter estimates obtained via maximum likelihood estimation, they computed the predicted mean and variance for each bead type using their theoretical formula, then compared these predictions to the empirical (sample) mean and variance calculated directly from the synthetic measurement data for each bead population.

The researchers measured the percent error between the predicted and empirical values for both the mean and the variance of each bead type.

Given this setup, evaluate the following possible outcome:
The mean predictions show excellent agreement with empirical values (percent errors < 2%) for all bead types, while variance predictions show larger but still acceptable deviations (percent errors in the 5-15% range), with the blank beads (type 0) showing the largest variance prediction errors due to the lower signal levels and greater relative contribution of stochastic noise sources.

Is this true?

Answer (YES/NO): NO